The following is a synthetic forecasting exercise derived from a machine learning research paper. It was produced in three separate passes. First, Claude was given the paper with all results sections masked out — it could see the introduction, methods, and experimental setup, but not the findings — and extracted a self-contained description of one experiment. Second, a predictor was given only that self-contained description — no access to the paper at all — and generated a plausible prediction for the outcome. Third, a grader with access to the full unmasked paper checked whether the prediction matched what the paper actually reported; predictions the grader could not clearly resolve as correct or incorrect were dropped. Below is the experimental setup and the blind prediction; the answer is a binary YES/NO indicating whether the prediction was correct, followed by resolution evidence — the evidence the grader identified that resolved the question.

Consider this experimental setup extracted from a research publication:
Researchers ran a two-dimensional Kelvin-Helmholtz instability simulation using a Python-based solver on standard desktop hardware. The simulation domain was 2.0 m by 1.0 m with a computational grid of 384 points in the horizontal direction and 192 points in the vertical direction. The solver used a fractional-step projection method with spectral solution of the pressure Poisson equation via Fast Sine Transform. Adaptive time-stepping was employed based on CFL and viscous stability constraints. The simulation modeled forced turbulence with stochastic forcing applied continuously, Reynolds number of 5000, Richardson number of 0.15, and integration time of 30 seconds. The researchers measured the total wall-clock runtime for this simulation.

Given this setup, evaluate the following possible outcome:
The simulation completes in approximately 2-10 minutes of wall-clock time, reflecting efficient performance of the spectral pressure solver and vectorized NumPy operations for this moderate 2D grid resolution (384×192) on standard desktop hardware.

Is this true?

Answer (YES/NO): NO